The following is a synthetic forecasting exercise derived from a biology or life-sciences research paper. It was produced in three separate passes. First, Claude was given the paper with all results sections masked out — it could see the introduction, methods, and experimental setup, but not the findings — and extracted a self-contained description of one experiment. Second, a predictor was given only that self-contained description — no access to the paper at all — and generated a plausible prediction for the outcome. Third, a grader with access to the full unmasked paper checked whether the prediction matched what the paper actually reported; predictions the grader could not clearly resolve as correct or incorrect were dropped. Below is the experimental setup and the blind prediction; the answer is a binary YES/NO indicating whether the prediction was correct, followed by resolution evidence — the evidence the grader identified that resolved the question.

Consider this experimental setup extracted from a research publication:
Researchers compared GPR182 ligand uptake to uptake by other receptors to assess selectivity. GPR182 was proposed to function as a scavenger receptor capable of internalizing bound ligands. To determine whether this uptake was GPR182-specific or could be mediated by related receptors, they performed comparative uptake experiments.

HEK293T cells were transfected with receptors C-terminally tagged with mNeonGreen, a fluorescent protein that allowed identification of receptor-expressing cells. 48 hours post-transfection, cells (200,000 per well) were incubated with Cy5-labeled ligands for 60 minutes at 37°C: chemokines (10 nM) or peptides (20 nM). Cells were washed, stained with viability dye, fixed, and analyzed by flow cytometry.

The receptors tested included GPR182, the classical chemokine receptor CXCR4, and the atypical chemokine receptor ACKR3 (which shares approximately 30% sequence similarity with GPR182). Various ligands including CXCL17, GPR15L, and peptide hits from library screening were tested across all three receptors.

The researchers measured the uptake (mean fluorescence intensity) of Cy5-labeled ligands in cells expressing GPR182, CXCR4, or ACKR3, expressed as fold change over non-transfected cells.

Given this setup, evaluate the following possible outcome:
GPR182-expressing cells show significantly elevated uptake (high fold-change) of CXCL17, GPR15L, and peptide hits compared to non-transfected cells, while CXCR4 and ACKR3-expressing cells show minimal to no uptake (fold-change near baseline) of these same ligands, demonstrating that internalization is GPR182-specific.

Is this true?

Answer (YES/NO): NO